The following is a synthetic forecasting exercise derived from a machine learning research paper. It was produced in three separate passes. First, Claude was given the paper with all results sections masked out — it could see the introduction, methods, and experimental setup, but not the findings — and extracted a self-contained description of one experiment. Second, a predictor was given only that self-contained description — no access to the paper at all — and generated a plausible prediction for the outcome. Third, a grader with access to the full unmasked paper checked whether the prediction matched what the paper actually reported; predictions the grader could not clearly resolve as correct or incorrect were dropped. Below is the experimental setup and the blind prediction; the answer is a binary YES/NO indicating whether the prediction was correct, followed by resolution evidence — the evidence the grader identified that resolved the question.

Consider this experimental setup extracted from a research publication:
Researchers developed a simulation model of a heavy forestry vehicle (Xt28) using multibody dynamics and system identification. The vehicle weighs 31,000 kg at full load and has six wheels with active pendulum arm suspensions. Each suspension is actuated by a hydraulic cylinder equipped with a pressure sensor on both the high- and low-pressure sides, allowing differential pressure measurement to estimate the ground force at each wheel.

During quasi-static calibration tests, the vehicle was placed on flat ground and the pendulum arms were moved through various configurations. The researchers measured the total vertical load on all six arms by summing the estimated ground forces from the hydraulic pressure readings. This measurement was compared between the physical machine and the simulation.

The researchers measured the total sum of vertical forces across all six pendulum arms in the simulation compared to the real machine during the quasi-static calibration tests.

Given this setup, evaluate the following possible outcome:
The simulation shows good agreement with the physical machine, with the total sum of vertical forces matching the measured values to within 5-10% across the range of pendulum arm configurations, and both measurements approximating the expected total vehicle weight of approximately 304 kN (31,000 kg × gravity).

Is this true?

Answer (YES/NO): NO